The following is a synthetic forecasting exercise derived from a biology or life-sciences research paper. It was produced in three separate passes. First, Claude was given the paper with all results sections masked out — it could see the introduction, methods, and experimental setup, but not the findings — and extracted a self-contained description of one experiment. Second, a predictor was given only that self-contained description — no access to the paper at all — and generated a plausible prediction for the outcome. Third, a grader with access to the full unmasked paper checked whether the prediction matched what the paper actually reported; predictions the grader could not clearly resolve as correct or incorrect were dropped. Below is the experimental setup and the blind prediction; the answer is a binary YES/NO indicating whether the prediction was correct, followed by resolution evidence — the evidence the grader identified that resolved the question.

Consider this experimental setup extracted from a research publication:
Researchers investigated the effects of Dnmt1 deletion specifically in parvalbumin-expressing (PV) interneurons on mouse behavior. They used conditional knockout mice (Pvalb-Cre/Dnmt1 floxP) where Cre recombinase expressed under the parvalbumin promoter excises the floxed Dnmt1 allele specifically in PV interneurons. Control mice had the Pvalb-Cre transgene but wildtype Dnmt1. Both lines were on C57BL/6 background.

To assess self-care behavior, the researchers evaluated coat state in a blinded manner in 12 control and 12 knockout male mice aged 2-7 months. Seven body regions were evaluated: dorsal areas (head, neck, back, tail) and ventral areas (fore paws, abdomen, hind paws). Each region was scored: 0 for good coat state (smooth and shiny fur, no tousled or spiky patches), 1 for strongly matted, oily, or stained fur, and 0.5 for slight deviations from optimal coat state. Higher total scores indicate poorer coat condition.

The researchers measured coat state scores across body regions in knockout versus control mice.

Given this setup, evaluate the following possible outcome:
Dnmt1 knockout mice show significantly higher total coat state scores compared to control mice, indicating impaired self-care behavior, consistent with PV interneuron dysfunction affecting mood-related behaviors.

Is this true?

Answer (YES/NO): YES